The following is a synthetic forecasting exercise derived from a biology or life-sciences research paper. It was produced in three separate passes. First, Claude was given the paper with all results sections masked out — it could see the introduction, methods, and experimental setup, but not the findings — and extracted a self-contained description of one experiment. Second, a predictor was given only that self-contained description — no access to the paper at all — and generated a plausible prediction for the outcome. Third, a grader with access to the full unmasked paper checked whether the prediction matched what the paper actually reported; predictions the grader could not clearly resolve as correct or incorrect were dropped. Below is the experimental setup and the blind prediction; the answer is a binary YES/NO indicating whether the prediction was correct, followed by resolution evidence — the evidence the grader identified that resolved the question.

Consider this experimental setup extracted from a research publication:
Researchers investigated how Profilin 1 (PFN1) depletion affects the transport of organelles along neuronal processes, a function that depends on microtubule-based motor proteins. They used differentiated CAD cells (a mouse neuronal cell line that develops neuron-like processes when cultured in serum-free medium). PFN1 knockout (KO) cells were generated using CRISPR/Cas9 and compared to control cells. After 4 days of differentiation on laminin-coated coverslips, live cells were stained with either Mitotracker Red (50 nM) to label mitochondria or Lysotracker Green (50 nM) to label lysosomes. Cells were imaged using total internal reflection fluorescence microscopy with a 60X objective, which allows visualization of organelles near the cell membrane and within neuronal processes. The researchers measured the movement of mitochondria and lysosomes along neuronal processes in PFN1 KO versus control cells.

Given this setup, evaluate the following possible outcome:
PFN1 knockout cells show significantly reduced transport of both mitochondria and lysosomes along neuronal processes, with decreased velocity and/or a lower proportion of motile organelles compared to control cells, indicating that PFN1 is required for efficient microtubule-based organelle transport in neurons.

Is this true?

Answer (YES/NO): NO